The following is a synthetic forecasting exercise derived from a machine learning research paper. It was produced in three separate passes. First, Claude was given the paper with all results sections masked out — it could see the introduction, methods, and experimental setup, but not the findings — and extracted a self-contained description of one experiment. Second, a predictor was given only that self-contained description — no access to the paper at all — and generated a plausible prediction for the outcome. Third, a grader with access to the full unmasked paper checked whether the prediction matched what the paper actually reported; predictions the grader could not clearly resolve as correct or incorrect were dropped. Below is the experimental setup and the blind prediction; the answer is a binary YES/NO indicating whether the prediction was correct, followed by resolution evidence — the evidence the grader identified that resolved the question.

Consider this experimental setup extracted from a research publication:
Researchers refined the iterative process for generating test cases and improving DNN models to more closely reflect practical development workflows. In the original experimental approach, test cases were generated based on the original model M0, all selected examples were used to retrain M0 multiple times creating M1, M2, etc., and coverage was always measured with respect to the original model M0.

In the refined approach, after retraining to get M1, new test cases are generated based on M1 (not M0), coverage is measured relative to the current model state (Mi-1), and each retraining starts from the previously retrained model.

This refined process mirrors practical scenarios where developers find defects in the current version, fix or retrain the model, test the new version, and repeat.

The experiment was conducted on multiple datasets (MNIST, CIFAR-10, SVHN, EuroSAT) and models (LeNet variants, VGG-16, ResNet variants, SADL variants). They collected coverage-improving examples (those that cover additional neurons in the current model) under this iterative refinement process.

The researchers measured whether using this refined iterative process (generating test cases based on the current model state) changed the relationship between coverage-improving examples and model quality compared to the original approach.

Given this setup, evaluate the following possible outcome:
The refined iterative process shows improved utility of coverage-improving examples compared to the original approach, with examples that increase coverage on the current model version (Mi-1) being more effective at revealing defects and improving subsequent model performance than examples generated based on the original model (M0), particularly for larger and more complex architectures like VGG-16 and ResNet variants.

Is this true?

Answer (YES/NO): NO